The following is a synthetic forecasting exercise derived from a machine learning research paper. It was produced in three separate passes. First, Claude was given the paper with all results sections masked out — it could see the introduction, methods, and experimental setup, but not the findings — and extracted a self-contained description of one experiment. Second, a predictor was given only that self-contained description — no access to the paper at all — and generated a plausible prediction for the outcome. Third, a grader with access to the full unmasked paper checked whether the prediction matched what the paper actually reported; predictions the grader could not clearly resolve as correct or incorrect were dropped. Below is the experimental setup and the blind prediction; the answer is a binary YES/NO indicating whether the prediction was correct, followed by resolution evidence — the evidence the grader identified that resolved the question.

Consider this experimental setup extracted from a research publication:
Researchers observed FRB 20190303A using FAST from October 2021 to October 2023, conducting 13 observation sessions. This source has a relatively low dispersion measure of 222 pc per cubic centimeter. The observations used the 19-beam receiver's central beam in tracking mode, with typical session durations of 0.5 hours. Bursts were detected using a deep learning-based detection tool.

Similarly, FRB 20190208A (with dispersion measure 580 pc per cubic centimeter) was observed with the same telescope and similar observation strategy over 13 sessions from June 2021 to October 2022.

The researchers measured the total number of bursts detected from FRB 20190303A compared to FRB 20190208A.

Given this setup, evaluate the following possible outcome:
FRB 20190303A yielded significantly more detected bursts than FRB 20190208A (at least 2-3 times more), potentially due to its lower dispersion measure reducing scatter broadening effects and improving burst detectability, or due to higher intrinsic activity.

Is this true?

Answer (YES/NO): YES